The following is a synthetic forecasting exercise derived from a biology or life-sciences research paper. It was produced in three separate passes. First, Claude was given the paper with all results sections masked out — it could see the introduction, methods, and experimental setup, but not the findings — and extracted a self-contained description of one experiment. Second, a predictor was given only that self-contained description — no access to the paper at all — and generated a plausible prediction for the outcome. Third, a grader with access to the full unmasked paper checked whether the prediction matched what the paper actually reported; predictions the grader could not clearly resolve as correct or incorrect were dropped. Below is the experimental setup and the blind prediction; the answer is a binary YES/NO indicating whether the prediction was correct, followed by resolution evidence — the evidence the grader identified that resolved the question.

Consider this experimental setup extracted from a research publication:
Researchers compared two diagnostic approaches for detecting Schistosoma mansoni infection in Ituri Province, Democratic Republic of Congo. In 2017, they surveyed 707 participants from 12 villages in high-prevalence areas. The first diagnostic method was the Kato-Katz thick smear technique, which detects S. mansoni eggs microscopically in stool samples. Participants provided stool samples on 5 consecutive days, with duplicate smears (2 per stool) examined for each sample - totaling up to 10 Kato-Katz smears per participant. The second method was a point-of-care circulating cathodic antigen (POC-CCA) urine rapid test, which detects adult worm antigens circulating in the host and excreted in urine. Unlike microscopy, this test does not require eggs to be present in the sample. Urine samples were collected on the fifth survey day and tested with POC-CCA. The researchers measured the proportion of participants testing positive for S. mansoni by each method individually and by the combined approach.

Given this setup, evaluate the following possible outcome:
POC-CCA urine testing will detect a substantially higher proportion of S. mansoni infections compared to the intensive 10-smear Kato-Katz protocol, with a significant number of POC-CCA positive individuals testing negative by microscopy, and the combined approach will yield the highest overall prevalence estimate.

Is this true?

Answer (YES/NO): NO